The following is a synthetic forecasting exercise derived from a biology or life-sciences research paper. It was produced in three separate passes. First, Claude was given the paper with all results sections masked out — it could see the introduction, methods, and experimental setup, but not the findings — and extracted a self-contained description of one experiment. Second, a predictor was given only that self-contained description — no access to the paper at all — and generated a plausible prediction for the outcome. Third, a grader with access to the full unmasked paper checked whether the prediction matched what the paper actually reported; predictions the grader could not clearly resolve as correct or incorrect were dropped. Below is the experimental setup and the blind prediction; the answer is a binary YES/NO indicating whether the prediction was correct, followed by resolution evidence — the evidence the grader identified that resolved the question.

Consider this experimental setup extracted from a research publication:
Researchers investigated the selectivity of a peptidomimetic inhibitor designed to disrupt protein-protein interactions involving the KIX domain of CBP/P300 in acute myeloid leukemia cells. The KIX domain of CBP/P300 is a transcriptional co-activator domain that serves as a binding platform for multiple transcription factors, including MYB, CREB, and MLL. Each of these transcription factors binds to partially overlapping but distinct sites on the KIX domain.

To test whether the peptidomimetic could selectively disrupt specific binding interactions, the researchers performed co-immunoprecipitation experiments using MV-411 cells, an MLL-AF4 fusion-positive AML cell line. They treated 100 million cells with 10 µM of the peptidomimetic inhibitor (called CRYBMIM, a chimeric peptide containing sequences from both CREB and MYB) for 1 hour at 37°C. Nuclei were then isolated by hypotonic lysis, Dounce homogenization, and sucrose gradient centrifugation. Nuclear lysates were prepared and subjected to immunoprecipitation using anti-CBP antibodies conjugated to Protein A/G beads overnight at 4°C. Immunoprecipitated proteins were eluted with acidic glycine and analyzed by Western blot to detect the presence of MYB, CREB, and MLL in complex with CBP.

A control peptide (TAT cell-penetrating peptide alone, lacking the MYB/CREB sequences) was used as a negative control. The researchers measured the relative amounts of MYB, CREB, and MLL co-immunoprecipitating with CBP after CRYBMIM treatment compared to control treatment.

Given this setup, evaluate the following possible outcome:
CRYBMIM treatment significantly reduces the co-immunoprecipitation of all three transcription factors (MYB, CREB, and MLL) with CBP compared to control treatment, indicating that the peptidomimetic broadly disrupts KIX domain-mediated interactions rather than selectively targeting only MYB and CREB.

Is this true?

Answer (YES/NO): NO